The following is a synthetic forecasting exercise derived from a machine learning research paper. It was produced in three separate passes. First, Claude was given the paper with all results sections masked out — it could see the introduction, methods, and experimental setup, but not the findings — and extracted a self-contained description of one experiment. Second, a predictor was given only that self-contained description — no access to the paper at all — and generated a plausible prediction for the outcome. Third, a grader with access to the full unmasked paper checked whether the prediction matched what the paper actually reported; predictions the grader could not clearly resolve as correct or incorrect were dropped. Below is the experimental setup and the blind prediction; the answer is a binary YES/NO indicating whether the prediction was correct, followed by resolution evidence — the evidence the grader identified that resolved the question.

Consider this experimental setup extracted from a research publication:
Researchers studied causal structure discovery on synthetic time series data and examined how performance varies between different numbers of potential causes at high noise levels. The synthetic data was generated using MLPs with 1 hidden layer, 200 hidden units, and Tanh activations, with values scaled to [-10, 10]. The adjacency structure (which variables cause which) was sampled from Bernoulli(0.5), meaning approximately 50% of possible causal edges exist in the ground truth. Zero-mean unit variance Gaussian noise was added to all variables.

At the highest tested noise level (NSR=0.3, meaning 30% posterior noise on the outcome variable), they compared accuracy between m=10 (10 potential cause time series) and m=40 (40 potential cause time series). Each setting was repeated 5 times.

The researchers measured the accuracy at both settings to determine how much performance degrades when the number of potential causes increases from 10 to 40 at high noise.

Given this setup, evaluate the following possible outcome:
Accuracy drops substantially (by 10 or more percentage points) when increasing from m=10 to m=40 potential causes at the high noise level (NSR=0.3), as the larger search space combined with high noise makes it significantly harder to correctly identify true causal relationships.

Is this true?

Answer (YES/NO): YES